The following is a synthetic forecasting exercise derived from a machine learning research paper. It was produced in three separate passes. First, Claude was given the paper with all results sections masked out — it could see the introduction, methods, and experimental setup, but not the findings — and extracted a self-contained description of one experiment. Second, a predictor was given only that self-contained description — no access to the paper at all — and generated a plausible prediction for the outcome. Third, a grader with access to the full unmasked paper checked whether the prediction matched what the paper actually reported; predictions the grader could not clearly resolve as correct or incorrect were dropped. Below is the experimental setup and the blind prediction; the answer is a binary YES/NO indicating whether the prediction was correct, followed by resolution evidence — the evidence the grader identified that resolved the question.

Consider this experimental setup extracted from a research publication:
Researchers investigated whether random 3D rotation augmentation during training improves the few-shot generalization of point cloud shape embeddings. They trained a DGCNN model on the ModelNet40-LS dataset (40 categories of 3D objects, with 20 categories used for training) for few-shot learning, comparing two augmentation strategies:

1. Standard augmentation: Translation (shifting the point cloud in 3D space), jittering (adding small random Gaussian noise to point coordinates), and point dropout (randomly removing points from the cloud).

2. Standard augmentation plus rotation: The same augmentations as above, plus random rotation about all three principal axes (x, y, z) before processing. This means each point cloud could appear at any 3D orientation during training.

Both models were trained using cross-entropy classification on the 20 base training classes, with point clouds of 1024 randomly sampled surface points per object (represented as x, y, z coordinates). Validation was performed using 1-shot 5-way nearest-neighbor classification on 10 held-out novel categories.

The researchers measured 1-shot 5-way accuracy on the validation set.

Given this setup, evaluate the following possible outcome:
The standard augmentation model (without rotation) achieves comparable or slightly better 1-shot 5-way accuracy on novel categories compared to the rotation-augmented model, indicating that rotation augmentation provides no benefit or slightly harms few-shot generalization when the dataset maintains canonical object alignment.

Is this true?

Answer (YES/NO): NO